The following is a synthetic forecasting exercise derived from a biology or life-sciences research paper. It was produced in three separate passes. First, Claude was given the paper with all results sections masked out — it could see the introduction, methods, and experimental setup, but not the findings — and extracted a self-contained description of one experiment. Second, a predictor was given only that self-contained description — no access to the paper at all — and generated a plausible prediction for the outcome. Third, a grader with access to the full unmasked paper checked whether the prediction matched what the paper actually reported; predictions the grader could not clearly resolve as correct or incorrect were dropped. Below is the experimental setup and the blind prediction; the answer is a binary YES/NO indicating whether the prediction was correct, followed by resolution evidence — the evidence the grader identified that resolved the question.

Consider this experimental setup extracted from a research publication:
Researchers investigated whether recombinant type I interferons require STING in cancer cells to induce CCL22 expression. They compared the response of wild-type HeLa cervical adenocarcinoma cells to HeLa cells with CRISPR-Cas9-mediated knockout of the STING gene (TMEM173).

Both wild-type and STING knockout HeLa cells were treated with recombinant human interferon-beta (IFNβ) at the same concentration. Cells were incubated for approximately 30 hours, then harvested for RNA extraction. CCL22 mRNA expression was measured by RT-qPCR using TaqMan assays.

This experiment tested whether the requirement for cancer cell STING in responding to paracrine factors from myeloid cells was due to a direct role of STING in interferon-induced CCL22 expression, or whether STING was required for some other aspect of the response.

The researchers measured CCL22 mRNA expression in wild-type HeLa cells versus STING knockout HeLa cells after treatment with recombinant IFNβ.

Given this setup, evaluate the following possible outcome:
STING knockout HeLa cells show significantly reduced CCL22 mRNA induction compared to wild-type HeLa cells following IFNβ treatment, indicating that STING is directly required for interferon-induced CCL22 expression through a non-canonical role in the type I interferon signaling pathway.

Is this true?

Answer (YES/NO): YES